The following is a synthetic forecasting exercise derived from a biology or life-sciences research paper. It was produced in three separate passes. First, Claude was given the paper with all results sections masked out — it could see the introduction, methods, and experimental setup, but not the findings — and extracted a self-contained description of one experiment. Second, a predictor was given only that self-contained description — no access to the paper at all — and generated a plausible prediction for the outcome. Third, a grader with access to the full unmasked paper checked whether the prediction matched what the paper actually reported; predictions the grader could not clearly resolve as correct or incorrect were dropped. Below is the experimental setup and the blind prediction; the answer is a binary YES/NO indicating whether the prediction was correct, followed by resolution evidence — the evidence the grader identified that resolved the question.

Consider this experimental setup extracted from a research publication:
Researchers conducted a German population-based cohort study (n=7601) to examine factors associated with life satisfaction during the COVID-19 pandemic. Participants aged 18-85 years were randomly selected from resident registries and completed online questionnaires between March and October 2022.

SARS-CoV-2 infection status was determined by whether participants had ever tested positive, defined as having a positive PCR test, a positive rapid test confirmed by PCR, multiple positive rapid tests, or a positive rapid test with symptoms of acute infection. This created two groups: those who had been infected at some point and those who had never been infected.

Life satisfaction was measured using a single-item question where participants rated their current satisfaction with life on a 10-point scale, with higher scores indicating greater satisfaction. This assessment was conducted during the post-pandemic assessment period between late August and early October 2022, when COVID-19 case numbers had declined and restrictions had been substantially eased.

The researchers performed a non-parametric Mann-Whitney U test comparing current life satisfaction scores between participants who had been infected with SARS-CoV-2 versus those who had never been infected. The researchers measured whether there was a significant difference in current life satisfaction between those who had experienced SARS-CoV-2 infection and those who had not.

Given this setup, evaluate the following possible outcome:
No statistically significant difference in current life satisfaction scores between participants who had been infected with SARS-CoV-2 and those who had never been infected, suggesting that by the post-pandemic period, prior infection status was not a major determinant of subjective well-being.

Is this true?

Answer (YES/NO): YES